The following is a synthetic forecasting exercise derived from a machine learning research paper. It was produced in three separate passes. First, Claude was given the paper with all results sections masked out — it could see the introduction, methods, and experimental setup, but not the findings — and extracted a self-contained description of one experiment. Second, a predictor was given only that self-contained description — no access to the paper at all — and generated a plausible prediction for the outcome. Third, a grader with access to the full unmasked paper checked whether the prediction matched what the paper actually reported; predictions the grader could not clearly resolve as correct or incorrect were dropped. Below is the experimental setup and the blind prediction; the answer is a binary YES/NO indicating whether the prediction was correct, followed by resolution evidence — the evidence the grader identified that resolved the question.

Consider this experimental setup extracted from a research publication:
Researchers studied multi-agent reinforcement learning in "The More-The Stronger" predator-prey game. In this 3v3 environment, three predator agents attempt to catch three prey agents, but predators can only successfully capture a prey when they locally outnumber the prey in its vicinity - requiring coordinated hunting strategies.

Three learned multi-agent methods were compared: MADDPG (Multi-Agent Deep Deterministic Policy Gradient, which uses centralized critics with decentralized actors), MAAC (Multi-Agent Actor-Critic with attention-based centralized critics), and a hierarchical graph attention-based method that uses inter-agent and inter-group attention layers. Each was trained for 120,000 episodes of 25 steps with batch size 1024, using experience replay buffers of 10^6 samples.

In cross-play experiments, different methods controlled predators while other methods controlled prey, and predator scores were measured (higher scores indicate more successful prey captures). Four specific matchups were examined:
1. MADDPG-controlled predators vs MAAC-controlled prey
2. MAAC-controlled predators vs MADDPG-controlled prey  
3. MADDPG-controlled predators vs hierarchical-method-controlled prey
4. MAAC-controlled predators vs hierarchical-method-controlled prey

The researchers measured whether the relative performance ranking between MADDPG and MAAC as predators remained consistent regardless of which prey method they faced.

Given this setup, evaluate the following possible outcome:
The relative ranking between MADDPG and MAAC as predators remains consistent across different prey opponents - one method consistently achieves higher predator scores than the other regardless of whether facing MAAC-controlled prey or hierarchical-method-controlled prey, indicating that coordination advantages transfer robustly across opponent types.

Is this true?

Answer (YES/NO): NO